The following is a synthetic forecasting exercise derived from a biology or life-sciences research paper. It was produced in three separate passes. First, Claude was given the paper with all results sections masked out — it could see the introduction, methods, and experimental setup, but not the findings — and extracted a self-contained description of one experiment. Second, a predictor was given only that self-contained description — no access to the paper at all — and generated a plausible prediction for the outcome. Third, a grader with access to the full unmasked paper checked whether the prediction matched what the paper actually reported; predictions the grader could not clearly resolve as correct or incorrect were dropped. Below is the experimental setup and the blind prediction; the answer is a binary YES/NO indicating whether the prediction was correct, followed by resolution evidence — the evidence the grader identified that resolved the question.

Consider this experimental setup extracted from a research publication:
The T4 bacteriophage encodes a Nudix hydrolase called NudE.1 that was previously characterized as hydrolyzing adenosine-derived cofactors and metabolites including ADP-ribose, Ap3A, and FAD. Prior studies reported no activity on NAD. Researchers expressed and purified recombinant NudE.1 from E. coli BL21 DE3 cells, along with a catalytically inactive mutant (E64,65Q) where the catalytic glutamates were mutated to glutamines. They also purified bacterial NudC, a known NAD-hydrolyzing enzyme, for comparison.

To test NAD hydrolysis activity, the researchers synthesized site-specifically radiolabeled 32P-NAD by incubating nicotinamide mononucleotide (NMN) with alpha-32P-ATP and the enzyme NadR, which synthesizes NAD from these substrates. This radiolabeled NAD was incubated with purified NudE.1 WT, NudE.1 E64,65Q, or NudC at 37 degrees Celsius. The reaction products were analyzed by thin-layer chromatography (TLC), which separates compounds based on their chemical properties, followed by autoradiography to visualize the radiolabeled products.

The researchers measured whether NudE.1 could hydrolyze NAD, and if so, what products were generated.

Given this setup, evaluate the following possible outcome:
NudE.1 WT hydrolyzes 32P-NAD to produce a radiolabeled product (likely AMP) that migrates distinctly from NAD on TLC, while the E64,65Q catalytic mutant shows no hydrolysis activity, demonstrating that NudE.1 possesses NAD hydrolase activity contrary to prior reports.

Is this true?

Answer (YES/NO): YES